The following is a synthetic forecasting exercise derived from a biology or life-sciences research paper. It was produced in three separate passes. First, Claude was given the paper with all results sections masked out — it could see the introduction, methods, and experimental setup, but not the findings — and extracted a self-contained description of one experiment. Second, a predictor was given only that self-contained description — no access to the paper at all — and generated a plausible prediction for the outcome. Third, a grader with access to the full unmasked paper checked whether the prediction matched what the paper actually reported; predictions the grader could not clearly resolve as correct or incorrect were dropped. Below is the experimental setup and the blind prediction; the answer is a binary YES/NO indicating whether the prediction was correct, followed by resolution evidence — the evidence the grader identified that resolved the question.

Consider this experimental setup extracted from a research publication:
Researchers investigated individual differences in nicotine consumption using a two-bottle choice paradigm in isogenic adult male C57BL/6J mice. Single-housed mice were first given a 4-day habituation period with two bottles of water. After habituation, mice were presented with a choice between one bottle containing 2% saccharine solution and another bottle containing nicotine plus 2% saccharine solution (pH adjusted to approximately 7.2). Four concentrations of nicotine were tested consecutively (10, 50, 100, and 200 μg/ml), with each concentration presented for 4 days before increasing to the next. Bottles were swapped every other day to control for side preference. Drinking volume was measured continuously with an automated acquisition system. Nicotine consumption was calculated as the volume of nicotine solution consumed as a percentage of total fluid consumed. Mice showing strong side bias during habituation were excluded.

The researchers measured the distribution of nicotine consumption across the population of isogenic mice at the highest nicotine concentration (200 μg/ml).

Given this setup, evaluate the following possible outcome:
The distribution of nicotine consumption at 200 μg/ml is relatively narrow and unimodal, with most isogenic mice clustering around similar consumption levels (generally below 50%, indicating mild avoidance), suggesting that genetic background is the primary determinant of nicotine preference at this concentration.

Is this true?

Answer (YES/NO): NO